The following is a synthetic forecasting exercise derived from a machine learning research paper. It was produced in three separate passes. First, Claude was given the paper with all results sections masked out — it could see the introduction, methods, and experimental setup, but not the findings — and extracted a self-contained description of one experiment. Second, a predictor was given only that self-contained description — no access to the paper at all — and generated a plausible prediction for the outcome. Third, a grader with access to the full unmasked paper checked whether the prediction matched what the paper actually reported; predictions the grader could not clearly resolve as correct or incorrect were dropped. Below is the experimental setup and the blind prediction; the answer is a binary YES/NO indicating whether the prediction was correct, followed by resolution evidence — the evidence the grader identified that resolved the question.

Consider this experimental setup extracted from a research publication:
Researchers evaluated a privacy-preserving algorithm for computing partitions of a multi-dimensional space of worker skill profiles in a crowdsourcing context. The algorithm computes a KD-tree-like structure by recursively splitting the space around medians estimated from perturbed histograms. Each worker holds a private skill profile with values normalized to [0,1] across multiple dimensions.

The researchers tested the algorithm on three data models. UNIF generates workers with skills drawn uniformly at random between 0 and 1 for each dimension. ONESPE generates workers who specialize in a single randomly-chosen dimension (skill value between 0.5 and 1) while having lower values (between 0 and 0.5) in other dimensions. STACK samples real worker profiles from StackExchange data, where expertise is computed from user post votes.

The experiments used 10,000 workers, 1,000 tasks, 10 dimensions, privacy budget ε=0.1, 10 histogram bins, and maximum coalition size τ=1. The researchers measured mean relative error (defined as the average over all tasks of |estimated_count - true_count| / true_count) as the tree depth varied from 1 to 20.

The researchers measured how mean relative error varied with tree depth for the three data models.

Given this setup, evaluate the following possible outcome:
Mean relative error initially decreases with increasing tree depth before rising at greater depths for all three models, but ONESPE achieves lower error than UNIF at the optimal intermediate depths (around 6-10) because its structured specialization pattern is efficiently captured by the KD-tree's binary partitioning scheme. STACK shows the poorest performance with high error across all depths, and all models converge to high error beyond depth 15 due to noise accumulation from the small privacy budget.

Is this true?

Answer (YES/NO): NO